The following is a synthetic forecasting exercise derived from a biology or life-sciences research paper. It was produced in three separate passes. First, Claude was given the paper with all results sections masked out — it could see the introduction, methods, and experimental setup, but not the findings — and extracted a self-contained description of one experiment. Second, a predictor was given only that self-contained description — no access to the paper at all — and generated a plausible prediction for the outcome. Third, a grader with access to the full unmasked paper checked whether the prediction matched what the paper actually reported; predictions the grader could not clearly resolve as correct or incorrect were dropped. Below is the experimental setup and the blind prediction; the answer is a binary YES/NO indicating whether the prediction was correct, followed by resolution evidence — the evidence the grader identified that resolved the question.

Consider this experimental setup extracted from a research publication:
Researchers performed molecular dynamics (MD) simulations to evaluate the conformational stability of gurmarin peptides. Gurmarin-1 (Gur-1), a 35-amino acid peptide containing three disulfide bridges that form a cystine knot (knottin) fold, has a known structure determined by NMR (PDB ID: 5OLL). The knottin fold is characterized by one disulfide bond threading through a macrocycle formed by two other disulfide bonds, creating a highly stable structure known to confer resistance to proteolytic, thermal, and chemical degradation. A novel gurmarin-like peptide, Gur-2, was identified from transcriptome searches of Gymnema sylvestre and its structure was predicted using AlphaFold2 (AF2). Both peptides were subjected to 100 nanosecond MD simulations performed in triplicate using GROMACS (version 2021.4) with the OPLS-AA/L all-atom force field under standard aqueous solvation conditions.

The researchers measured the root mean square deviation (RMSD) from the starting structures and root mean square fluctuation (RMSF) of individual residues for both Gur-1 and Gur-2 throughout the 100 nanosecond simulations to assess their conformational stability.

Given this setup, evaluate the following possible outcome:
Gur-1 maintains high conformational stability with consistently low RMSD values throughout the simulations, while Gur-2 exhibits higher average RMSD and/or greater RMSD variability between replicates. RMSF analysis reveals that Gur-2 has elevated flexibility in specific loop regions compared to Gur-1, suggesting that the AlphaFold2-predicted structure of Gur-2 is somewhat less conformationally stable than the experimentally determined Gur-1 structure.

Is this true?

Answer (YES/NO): NO